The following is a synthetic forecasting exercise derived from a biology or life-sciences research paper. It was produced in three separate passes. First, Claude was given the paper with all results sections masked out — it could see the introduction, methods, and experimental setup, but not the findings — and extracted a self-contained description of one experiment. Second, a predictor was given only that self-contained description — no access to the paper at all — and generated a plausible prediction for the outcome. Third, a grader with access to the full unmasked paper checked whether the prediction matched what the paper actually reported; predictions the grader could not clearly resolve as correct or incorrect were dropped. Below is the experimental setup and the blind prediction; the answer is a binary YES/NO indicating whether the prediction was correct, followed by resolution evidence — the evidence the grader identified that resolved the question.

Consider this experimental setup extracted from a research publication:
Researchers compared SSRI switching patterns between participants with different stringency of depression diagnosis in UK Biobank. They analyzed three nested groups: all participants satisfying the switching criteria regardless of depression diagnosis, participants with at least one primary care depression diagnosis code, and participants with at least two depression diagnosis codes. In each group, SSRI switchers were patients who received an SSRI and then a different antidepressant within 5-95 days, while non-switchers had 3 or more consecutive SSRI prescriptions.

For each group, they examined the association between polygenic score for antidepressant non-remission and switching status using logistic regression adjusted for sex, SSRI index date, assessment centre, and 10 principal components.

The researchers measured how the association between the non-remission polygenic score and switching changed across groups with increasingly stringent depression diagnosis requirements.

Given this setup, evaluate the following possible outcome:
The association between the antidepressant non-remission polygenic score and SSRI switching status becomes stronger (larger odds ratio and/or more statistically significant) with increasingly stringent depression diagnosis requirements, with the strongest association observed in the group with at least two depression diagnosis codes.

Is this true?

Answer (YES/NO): YES